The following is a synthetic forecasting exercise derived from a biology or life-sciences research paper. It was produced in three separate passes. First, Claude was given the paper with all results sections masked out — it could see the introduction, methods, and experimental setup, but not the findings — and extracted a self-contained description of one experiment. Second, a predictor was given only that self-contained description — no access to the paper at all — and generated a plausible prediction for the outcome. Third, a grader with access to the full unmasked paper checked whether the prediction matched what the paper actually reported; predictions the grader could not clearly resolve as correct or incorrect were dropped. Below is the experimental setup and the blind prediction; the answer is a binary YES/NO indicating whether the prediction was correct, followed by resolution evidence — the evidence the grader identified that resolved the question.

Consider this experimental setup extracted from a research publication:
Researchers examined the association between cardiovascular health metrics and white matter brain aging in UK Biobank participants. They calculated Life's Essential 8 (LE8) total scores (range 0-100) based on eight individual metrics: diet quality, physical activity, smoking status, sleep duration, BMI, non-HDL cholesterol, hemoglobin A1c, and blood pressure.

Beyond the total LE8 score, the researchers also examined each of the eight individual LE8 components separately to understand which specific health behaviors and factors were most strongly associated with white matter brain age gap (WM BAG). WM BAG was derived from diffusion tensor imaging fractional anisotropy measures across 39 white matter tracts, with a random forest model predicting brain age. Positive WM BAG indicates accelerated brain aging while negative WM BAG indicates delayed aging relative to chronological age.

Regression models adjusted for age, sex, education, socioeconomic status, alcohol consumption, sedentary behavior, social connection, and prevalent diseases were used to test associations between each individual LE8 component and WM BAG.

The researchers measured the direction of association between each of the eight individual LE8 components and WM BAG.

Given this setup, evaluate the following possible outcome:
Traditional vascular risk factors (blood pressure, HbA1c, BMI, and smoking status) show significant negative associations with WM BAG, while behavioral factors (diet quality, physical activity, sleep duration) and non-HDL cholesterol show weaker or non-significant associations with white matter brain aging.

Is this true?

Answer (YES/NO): NO